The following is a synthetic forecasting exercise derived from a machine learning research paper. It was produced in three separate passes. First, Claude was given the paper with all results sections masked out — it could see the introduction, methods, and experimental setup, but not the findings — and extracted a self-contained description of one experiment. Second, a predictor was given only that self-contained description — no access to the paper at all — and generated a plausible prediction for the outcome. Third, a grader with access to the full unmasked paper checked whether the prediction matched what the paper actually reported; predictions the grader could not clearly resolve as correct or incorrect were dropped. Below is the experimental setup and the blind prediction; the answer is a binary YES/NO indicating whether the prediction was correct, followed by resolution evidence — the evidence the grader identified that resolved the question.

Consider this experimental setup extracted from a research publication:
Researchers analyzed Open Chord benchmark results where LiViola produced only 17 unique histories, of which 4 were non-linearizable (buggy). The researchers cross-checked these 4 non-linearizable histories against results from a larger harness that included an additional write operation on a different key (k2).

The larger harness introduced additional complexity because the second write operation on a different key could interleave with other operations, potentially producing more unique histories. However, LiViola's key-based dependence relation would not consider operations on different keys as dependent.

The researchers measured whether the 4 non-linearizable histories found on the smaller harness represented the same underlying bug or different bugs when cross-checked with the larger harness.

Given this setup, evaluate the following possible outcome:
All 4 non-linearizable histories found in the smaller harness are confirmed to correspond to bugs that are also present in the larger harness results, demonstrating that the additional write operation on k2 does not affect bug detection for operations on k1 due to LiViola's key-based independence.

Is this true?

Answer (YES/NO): YES